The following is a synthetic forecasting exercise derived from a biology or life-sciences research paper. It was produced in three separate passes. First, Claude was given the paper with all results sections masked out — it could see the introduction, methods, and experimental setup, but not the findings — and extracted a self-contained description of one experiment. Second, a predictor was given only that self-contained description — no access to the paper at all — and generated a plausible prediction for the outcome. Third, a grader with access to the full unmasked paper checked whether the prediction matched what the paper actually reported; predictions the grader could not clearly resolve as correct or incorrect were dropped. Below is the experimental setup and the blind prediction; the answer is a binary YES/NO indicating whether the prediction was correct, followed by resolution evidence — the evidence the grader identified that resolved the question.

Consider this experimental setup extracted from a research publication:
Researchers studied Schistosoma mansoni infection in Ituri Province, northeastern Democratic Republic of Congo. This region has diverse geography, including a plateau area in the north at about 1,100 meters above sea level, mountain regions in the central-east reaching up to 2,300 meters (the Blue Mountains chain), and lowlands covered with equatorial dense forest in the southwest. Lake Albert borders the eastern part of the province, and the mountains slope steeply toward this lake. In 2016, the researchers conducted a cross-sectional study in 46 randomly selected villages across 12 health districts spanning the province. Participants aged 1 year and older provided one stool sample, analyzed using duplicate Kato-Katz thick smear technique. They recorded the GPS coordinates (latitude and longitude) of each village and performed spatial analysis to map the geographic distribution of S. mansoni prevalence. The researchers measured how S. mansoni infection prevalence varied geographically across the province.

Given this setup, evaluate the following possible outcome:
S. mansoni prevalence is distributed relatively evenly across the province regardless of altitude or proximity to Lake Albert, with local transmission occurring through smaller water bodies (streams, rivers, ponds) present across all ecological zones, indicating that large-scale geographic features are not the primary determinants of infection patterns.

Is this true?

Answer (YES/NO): NO